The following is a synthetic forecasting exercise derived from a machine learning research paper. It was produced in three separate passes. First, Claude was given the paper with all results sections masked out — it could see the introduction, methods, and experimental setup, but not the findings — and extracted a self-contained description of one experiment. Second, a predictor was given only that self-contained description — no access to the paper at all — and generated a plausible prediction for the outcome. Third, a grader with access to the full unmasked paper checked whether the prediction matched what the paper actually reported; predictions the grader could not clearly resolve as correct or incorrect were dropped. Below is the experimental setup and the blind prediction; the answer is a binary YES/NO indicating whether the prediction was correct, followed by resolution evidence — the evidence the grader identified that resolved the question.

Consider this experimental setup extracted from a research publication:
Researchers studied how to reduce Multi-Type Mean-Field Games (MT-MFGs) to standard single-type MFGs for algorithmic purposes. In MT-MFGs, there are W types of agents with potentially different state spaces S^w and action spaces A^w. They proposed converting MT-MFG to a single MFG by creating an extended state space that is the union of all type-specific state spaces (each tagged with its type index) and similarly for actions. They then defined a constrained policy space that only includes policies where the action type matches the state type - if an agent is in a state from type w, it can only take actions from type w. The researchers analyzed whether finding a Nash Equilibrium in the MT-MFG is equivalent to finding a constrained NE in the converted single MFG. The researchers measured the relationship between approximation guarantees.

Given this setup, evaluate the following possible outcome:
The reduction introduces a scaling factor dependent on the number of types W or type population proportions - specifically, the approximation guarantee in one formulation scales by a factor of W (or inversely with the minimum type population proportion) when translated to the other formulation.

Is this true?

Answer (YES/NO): YES